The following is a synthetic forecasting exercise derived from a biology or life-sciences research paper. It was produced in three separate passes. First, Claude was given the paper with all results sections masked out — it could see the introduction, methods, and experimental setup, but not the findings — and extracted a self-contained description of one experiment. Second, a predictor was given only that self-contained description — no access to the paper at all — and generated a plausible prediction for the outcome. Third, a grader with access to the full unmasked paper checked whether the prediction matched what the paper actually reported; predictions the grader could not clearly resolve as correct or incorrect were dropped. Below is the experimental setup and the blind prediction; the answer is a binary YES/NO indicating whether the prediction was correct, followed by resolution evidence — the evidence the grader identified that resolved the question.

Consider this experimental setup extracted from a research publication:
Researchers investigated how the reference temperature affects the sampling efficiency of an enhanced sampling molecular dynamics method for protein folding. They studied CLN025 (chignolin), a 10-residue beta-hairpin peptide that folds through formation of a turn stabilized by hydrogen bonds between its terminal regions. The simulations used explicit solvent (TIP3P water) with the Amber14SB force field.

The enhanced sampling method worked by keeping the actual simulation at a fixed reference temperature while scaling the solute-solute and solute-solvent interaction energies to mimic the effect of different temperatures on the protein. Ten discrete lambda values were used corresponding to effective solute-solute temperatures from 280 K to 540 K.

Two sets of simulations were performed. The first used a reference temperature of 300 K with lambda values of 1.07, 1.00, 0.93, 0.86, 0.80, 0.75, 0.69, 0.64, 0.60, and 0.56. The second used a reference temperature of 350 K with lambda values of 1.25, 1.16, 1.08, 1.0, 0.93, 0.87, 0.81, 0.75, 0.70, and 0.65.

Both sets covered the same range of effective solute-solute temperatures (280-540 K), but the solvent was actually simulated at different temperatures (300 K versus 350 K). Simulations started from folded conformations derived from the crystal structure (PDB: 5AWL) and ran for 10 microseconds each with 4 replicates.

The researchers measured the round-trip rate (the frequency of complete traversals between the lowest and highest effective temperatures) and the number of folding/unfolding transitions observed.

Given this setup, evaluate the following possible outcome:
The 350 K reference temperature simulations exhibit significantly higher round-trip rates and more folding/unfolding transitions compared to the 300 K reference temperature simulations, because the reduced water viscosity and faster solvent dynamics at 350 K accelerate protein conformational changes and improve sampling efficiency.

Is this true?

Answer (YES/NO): YES